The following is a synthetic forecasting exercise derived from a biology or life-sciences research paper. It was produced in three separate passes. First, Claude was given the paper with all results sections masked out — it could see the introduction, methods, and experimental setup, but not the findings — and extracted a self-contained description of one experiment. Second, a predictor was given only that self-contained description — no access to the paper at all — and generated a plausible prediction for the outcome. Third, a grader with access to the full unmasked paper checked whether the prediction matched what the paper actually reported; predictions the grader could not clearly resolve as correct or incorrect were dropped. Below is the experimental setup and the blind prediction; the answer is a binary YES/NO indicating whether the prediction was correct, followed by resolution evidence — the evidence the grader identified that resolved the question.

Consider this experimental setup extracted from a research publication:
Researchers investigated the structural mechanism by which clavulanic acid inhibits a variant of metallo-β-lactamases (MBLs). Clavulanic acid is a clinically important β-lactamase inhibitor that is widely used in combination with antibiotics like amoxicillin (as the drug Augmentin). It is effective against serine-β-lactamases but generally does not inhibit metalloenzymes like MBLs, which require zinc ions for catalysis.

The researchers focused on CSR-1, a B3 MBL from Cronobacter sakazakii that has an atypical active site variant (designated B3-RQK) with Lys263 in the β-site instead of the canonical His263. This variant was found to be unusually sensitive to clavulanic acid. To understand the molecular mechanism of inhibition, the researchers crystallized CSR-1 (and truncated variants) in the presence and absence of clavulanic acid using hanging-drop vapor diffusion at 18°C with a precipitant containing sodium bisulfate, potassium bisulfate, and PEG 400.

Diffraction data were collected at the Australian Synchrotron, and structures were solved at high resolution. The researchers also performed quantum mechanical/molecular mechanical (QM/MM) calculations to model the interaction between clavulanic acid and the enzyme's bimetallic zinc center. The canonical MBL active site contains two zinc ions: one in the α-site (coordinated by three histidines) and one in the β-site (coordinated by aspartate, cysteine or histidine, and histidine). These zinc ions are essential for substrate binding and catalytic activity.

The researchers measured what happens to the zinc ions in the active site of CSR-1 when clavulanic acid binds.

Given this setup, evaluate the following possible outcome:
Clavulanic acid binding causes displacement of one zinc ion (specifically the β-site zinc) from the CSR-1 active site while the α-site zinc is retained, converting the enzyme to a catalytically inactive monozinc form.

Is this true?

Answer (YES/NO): YES